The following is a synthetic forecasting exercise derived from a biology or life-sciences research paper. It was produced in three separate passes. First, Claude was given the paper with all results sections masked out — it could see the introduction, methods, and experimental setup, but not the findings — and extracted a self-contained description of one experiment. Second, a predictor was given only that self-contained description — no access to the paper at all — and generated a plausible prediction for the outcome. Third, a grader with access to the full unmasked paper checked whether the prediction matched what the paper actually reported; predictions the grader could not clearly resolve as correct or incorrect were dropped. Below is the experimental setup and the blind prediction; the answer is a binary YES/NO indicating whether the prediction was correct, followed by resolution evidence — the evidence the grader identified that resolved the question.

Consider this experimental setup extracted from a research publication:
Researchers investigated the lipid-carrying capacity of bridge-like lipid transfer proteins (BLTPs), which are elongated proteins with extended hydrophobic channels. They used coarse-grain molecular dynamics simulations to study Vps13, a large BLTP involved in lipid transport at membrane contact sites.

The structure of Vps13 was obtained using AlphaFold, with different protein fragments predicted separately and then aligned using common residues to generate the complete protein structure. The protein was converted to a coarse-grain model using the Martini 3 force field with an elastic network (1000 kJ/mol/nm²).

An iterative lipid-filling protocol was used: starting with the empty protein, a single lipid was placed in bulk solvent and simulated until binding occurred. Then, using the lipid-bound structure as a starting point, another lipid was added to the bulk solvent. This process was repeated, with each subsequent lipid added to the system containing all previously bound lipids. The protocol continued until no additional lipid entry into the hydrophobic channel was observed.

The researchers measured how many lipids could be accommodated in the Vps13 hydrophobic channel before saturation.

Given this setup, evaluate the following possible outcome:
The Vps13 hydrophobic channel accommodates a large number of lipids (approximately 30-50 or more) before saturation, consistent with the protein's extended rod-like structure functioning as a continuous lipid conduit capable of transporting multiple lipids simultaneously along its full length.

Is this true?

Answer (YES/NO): YES